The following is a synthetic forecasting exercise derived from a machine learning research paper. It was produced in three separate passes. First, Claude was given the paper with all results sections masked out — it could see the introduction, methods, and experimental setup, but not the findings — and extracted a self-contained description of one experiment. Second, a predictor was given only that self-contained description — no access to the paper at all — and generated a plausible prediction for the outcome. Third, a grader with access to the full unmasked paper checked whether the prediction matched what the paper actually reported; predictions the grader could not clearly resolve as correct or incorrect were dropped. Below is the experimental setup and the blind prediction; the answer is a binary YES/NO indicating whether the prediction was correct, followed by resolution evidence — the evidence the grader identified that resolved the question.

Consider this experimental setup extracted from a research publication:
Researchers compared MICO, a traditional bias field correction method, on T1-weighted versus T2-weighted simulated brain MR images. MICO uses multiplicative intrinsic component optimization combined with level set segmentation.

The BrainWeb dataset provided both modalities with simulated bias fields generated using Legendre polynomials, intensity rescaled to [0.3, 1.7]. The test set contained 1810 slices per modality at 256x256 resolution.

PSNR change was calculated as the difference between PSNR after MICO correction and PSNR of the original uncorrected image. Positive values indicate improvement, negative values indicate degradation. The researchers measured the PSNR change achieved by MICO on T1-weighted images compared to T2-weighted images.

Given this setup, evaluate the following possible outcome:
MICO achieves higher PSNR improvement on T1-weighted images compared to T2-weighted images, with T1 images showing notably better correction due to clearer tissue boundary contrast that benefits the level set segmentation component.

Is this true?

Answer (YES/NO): NO